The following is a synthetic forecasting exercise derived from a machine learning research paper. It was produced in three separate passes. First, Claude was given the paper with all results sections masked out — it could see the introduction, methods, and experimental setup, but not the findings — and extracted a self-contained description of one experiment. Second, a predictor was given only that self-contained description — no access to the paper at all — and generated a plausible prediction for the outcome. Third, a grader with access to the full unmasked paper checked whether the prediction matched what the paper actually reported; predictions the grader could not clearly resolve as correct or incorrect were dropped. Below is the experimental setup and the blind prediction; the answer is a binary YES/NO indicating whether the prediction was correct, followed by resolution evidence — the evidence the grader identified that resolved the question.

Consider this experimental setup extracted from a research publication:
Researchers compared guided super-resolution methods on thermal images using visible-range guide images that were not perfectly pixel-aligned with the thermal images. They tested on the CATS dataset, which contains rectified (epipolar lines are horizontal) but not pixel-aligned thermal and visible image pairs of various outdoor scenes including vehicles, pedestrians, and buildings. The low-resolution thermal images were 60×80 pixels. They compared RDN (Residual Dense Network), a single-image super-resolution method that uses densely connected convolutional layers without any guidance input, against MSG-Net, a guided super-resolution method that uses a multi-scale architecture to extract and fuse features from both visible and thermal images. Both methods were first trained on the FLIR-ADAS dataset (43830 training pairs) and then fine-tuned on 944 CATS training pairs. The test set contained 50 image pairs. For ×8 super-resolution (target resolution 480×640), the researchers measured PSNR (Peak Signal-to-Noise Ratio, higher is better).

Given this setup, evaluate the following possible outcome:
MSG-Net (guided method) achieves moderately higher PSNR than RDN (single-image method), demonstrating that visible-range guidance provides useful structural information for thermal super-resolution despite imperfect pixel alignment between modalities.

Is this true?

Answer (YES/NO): NO